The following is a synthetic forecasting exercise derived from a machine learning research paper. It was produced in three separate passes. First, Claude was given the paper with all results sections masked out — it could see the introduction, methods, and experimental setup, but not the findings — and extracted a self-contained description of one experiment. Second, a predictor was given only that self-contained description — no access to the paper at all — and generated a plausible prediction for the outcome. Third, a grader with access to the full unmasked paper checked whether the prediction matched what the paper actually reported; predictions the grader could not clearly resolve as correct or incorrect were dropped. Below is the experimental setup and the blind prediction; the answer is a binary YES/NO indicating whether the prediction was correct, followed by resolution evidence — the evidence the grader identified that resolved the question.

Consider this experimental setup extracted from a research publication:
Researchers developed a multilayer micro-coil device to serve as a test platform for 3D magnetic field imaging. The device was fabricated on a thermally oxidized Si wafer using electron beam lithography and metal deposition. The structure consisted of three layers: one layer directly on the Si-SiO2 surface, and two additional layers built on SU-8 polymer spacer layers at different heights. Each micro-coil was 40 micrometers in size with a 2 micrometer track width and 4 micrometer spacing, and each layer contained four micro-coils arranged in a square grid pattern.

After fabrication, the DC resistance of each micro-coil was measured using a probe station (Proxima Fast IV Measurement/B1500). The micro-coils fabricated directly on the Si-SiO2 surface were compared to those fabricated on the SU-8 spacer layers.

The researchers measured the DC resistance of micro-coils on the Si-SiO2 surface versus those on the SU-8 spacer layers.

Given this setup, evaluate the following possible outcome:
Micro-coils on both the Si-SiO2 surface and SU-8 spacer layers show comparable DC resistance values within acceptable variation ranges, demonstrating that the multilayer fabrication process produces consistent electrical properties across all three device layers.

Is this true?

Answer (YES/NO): NO